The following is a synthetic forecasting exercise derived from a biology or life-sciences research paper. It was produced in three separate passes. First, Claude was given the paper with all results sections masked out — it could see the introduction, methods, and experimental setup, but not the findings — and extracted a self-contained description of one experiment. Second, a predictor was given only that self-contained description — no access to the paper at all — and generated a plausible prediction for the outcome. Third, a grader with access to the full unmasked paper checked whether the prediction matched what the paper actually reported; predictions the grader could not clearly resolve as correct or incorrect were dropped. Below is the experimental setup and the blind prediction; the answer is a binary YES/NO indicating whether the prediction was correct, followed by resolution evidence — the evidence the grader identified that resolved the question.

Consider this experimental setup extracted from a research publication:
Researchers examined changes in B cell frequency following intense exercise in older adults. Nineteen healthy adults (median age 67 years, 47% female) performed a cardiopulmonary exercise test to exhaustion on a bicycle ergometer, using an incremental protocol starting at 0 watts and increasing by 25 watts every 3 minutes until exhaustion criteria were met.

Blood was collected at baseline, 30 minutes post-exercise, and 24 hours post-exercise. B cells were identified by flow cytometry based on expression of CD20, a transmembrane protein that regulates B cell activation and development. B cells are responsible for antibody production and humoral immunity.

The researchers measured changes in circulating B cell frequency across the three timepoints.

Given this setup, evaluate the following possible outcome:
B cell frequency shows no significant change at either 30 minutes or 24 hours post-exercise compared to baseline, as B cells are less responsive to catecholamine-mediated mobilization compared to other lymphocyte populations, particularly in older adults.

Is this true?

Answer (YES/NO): YES